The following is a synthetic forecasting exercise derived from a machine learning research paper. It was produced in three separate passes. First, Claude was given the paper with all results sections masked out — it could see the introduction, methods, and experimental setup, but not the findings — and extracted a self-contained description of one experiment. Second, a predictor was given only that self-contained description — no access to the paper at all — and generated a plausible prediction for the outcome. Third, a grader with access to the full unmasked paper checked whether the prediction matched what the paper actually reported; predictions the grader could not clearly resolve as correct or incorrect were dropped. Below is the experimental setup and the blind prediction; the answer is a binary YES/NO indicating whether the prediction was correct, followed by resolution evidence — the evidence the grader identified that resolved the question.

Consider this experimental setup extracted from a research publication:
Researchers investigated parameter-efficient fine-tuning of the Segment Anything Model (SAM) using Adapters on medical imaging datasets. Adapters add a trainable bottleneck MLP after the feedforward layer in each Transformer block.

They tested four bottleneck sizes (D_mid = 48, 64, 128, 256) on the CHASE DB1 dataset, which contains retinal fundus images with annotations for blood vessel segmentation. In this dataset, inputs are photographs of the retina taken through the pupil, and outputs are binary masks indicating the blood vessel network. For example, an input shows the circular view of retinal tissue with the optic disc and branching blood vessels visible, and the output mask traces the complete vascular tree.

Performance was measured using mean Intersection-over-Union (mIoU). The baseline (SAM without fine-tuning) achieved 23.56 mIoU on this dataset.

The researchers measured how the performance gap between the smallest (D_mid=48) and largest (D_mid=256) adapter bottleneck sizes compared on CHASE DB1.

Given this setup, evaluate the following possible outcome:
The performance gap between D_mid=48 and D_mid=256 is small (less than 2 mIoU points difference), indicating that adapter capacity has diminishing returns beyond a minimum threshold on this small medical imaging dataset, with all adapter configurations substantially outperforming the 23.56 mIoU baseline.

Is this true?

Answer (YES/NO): NO